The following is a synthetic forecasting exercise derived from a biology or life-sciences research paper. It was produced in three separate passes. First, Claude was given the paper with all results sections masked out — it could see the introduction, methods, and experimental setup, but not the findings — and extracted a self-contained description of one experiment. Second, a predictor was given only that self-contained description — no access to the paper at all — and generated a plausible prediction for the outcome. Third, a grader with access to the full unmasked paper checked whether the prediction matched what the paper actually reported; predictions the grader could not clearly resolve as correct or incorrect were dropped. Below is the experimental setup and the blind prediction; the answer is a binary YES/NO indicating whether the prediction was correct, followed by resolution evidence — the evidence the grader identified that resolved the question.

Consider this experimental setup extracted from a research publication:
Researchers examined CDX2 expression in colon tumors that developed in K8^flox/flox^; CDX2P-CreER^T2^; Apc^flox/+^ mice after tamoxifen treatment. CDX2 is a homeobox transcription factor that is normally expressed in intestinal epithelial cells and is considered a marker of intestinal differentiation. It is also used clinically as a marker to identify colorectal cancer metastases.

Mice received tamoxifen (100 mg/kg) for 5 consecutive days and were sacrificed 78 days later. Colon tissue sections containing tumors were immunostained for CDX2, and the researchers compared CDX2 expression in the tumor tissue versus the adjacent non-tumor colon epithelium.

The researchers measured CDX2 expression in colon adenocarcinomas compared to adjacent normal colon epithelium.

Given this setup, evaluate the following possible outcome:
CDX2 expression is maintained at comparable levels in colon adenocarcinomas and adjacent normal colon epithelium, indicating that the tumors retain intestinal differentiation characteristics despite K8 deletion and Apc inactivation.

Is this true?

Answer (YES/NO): NO